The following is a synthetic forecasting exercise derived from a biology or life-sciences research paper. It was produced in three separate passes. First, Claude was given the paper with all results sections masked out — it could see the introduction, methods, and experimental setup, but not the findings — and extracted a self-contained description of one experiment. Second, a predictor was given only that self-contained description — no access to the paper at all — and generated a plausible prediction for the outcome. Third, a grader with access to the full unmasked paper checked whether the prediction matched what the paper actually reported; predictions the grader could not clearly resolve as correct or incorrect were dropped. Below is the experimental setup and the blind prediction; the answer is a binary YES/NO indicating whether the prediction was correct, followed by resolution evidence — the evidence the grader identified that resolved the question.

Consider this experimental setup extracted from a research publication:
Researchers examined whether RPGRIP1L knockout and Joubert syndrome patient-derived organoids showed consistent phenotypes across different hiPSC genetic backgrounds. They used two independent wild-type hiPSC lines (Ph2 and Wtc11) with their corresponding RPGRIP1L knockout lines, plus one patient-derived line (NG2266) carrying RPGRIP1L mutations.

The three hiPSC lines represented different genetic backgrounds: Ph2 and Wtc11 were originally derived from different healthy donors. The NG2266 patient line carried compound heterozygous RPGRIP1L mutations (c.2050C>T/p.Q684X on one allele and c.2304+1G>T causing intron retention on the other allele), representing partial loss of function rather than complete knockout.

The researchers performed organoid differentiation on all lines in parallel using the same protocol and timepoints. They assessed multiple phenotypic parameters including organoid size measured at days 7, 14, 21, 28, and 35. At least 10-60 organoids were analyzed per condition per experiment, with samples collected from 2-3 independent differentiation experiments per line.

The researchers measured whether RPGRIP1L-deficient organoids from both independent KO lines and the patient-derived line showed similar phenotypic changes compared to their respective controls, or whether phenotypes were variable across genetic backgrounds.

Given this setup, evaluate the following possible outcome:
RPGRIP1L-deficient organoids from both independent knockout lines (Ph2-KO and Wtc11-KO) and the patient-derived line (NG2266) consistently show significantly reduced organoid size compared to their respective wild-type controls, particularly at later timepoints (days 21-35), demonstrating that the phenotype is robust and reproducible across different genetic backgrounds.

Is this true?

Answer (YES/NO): NO